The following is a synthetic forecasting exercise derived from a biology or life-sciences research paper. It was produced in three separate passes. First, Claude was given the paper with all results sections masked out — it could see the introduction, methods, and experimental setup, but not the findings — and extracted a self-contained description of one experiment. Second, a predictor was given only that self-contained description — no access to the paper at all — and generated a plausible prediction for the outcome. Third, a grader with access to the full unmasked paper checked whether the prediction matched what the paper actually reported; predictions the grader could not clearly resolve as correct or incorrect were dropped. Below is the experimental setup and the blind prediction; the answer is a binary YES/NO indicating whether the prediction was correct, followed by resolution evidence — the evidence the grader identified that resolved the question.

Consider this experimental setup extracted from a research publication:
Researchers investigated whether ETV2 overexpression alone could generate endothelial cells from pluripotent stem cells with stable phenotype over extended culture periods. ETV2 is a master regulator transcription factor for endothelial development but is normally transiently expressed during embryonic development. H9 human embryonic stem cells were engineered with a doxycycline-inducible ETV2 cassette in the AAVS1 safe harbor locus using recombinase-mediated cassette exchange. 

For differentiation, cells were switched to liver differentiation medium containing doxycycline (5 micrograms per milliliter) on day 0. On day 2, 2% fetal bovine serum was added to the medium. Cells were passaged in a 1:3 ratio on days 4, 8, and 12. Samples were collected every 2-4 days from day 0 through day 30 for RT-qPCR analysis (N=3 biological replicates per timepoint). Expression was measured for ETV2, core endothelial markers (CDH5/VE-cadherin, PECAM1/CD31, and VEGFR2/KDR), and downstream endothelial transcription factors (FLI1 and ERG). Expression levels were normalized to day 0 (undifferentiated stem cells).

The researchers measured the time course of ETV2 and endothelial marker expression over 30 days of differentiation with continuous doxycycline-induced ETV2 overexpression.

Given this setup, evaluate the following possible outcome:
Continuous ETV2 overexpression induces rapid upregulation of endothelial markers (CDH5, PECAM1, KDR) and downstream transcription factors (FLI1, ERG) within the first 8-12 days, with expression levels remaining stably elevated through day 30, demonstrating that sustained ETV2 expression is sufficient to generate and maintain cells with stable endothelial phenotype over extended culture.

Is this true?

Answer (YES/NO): YES